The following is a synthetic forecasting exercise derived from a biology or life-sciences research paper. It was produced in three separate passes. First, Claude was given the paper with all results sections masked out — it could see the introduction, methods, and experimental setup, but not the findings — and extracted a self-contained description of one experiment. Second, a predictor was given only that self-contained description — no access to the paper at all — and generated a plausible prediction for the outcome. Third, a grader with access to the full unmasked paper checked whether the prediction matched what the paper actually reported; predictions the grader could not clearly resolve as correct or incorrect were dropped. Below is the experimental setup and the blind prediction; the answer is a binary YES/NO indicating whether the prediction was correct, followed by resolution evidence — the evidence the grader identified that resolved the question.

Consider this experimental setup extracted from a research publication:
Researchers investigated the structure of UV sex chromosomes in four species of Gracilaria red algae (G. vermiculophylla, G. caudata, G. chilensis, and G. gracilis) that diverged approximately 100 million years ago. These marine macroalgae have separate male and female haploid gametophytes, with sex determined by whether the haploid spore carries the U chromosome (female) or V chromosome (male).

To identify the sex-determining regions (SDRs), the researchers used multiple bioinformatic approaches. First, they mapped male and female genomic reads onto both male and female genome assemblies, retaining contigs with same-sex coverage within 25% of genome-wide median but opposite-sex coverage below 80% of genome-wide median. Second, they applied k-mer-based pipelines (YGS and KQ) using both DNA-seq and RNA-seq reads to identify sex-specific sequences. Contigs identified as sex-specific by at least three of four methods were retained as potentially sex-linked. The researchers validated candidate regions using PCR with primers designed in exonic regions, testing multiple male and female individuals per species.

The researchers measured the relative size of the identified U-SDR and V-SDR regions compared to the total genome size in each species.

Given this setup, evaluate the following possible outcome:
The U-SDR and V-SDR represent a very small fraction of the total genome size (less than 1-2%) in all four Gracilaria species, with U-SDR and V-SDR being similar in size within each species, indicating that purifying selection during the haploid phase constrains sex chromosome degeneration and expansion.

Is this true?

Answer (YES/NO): NO